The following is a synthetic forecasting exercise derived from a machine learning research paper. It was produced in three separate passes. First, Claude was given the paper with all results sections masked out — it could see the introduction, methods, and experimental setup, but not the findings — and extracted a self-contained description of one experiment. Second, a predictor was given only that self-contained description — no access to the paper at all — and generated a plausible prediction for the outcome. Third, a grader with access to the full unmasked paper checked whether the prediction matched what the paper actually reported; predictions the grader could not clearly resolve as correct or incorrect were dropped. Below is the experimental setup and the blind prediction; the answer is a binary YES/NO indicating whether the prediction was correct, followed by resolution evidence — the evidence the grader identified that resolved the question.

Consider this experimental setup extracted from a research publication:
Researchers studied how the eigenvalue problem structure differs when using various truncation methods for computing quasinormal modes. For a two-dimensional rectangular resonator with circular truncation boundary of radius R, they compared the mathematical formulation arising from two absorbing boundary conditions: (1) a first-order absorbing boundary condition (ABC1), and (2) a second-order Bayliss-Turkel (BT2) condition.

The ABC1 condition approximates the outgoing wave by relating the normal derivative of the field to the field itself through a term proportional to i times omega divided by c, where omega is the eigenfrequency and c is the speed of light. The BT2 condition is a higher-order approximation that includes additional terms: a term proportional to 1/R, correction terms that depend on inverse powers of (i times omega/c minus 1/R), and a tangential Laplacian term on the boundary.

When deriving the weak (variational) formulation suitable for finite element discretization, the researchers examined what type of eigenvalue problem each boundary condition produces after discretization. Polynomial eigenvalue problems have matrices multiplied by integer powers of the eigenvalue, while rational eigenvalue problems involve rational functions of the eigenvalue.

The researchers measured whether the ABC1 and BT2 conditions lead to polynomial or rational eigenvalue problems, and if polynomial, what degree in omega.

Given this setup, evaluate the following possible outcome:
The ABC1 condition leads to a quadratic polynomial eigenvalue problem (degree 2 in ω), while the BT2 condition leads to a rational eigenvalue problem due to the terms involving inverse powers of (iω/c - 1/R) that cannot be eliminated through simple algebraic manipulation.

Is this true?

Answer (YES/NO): YES